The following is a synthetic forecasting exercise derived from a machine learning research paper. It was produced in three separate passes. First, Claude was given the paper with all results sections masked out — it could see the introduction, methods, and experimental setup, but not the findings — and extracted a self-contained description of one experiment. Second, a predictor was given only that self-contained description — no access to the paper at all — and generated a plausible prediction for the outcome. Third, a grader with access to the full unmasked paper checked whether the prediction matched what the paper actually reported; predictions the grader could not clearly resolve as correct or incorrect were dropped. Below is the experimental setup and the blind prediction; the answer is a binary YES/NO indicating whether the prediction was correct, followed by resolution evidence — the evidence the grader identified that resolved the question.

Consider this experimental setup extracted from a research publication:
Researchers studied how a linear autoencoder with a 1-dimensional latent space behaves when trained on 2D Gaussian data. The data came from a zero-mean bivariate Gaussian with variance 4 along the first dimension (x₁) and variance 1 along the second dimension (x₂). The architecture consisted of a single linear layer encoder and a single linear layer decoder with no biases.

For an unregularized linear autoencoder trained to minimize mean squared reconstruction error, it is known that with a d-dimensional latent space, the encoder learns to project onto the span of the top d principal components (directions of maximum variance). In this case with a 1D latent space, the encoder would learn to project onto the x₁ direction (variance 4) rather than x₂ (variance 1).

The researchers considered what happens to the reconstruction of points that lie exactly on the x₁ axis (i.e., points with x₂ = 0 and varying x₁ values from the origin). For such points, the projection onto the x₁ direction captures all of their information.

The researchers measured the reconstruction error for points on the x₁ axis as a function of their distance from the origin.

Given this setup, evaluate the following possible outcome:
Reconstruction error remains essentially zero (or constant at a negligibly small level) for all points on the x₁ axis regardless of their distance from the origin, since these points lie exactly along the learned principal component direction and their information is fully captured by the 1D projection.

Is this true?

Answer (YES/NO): YES